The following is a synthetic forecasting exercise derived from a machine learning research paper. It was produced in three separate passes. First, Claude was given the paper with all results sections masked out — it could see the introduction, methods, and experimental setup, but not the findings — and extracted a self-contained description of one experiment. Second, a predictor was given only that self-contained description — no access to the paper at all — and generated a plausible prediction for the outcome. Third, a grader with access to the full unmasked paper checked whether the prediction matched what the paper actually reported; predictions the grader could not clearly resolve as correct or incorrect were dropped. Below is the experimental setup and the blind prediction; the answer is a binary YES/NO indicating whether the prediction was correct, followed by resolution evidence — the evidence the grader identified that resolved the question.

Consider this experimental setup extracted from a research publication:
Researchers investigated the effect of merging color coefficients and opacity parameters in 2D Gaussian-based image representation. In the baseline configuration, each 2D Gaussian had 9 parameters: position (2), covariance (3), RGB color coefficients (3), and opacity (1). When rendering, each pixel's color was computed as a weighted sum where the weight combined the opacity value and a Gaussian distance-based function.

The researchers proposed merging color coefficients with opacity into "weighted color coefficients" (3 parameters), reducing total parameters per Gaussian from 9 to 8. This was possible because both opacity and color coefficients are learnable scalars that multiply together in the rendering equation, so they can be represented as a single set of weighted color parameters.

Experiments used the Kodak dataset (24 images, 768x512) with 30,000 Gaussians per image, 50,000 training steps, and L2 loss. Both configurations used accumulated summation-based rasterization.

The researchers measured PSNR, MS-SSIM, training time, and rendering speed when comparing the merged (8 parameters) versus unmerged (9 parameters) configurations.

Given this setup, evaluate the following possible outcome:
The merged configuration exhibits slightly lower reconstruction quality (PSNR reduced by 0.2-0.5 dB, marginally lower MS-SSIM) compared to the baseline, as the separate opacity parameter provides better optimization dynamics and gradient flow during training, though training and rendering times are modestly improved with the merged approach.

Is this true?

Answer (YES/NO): NO